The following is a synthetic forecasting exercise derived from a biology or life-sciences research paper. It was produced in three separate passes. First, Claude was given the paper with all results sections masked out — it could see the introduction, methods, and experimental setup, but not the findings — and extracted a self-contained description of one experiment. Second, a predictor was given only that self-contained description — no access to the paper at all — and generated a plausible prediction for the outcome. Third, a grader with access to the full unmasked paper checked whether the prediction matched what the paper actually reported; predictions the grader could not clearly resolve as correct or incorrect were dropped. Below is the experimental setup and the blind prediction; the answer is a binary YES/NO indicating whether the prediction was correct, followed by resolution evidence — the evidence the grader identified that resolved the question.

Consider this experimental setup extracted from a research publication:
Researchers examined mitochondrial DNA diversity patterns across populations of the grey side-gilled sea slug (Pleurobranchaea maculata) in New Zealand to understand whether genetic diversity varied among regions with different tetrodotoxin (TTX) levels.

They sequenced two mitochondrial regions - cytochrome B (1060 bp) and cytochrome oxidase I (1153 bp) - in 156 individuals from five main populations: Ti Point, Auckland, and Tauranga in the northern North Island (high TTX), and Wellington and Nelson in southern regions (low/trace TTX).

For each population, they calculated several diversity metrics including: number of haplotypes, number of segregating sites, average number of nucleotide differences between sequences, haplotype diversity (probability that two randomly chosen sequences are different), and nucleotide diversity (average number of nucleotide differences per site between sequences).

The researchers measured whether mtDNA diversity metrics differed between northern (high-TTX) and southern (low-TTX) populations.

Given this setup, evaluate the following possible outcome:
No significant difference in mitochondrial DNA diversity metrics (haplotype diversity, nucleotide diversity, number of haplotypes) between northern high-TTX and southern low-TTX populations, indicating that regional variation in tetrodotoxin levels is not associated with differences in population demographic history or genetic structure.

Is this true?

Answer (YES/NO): YES